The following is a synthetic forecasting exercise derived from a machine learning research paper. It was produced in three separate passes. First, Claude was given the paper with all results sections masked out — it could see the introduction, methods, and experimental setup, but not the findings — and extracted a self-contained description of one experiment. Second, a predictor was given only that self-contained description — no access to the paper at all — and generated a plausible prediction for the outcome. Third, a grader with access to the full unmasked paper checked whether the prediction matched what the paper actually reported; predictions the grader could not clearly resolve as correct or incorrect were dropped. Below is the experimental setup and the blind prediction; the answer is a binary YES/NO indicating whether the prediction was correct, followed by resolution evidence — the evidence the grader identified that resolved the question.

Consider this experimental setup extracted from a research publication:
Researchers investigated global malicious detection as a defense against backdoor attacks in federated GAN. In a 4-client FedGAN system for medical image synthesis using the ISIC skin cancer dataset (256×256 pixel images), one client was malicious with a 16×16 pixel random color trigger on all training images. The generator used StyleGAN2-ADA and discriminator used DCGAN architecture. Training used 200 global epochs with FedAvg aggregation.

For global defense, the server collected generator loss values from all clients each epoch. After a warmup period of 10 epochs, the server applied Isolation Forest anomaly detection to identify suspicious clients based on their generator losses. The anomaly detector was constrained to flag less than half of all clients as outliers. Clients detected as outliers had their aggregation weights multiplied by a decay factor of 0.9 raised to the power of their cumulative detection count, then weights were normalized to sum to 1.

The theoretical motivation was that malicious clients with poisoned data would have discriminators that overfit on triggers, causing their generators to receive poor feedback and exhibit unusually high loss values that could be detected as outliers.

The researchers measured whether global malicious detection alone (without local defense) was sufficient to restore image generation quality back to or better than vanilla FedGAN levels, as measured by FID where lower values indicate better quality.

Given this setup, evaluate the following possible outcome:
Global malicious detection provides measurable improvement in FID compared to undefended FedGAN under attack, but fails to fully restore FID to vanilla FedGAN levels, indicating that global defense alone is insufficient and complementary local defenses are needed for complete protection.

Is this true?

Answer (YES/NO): YES